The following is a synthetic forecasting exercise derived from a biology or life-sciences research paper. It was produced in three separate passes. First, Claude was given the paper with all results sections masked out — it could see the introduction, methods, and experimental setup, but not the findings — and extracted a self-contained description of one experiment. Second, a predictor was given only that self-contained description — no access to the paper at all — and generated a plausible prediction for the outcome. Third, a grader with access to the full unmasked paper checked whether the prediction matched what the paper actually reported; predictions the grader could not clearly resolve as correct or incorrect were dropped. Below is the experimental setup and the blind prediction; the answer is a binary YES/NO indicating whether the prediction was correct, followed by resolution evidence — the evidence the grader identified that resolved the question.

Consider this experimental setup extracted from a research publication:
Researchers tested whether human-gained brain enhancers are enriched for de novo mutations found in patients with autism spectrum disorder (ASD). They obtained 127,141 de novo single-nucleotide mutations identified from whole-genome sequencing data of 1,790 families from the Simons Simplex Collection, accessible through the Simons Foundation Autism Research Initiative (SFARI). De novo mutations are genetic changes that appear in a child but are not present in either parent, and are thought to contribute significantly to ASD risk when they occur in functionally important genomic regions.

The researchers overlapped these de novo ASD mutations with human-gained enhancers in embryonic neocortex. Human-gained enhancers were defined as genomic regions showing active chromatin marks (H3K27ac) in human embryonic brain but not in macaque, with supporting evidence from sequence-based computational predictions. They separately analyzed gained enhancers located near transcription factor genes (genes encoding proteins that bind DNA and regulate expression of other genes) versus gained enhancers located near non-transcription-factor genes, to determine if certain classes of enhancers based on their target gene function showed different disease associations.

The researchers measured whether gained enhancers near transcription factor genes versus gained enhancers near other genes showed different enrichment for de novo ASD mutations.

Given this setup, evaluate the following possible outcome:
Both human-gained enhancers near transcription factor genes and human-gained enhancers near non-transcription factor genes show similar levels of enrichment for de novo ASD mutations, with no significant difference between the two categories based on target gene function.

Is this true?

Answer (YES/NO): NO